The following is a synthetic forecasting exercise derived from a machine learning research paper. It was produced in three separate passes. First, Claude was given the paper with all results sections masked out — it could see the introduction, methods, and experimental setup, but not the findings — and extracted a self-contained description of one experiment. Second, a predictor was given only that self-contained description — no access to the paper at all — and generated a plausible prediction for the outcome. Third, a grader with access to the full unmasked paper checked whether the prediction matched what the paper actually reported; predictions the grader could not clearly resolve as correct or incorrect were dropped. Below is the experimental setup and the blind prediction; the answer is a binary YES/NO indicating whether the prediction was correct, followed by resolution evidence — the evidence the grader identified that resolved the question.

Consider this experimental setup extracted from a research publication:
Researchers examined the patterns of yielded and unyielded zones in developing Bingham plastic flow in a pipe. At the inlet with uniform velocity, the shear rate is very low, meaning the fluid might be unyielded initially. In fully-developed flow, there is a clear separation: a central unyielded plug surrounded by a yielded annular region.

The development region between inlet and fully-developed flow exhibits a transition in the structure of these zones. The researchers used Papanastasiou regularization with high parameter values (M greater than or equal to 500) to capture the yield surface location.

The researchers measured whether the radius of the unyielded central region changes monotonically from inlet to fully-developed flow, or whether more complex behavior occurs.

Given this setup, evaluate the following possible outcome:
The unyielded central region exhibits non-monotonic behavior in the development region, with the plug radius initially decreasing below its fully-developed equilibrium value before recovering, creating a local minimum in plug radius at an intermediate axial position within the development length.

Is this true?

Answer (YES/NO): NO